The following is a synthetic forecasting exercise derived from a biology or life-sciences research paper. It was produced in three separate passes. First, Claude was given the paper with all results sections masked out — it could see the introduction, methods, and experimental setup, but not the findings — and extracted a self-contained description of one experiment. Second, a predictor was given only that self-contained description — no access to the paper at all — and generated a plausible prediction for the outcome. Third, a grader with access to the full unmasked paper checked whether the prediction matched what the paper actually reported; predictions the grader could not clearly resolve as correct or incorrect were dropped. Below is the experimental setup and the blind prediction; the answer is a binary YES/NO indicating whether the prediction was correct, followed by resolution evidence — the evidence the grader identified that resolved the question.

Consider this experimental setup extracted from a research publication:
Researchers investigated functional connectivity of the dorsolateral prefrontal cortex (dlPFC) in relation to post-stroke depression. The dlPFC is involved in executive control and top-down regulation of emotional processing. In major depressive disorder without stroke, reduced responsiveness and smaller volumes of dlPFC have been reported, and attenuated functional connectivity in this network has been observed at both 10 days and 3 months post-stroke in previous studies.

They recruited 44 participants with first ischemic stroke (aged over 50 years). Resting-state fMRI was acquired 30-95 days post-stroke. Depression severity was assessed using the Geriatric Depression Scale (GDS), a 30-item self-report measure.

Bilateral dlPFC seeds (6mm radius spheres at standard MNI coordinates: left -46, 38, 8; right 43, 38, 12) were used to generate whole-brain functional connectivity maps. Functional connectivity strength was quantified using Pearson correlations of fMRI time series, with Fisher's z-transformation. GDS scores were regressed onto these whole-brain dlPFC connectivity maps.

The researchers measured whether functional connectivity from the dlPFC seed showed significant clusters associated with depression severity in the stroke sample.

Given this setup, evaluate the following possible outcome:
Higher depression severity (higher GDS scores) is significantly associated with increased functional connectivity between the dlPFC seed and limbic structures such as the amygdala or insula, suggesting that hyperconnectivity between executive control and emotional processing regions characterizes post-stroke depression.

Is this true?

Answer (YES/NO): NO